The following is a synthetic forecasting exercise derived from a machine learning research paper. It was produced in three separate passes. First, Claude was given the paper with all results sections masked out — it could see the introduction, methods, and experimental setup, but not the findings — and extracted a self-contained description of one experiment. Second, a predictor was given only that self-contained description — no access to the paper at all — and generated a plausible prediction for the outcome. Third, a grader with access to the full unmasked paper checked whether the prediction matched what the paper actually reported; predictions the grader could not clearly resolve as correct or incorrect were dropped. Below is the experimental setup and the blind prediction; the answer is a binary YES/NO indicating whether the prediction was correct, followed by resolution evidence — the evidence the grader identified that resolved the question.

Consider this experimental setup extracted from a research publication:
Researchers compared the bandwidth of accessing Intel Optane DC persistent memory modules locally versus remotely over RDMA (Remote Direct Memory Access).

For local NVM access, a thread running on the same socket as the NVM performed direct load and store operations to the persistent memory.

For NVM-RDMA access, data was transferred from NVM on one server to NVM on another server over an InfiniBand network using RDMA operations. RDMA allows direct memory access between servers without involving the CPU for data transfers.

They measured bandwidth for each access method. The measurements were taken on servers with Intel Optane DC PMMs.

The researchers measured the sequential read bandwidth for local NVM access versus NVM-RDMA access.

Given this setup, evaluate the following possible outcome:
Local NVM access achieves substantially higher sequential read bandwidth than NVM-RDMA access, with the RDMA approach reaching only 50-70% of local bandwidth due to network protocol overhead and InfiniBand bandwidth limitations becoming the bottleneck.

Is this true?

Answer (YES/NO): NO